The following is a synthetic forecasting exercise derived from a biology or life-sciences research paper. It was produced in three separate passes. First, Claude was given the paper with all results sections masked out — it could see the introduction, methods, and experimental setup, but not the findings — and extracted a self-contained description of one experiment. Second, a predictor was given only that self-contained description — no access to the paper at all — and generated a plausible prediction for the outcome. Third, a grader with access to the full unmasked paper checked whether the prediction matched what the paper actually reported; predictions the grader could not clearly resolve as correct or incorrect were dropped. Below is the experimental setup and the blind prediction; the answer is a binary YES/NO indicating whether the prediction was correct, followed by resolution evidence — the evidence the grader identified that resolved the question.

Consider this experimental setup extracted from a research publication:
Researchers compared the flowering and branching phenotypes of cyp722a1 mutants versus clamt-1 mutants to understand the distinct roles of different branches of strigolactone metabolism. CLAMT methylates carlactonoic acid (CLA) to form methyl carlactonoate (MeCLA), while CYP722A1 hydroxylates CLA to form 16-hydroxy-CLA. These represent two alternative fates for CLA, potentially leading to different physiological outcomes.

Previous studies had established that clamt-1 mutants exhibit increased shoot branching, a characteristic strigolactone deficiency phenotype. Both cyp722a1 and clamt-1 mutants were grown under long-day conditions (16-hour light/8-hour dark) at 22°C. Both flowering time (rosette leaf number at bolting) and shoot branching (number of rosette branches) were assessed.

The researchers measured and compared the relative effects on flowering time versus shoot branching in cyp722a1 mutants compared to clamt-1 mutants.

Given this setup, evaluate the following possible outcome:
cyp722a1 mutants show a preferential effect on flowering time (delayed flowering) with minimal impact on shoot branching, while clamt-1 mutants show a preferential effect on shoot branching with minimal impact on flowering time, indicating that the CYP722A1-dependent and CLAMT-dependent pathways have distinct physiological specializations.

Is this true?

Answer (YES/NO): NO